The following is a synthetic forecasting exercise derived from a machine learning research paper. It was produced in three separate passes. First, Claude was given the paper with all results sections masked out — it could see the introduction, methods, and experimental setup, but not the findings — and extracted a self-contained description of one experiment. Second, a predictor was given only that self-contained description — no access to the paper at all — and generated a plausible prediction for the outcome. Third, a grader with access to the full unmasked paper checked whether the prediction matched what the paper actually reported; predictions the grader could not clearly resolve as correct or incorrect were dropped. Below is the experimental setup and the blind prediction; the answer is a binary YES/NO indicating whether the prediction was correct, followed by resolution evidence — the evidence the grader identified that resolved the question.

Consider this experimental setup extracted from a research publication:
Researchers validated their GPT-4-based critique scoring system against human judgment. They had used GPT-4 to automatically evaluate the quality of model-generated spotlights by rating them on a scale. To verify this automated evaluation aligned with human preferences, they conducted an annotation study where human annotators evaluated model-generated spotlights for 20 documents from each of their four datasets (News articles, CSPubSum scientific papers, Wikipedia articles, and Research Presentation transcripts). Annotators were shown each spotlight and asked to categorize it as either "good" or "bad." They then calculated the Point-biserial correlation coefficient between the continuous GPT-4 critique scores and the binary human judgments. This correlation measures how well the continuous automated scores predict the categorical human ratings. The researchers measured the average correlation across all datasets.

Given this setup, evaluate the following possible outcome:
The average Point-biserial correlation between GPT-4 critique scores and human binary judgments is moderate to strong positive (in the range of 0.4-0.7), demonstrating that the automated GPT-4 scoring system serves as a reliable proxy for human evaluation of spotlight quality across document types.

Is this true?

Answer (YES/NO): NO